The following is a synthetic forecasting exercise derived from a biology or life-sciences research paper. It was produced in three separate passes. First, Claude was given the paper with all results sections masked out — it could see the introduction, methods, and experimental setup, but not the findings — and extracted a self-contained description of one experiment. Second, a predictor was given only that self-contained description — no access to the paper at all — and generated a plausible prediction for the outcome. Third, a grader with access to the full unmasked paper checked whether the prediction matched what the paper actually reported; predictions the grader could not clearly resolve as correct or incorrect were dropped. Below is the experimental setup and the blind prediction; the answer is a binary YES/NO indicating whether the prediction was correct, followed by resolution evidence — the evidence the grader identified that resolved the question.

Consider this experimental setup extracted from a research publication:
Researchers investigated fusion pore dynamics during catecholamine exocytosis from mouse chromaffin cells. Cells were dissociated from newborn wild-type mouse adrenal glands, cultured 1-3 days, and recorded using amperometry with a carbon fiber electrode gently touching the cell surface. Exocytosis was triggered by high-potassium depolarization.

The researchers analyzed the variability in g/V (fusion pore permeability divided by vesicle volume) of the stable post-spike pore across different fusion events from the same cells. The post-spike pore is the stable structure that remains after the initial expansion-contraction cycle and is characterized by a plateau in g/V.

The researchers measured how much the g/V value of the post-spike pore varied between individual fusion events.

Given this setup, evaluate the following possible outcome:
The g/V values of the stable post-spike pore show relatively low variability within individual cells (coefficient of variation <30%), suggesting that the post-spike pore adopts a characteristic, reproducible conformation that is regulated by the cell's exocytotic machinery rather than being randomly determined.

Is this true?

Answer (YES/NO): NO